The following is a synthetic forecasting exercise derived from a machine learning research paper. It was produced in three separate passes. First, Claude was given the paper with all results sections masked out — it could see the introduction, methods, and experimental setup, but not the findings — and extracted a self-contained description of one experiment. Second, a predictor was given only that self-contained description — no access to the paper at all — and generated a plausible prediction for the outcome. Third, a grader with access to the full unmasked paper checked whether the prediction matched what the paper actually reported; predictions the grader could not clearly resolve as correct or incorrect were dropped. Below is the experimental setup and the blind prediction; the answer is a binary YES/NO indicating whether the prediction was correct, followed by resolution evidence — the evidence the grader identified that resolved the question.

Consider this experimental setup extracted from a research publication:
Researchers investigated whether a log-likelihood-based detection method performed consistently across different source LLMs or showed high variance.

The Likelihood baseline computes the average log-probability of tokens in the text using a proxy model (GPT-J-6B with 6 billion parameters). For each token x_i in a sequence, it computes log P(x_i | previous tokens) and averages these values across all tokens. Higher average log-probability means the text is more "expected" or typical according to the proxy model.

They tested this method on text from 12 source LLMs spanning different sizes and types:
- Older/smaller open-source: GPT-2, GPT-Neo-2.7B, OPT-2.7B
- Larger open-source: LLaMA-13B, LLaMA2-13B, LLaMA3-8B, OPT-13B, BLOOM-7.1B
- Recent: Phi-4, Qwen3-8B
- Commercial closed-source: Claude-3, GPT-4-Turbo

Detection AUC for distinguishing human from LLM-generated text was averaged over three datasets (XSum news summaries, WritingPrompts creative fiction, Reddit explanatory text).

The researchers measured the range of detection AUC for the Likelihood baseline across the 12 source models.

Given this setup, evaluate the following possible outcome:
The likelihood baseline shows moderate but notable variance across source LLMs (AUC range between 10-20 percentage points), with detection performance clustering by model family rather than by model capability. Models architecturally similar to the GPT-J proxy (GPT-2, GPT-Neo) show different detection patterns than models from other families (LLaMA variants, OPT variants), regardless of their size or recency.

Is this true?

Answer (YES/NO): NO